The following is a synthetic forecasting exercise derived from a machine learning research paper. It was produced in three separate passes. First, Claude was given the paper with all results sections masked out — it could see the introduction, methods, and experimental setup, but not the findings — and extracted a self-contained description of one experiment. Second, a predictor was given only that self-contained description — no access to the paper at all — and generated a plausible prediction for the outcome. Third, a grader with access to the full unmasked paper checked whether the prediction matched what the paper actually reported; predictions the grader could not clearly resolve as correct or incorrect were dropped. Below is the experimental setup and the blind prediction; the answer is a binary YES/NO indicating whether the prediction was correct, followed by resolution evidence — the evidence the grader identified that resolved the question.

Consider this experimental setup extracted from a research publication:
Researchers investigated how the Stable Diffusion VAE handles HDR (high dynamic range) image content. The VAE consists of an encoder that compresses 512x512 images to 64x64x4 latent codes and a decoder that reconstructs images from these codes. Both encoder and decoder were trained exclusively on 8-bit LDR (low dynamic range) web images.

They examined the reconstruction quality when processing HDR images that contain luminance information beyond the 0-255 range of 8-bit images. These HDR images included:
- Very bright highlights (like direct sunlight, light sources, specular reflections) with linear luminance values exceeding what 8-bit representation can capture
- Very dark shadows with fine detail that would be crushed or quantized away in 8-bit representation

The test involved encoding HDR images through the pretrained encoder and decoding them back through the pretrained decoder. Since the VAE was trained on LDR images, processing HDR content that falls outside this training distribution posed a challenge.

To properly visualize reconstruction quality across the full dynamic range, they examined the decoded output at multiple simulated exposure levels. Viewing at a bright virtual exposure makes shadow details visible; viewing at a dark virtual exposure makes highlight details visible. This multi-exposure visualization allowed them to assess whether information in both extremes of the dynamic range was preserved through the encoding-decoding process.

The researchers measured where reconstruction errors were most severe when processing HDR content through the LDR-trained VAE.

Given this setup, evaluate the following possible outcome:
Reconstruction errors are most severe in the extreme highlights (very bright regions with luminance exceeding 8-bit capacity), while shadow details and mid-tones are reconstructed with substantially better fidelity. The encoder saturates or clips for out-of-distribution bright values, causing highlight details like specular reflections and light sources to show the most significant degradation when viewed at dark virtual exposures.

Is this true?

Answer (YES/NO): NO